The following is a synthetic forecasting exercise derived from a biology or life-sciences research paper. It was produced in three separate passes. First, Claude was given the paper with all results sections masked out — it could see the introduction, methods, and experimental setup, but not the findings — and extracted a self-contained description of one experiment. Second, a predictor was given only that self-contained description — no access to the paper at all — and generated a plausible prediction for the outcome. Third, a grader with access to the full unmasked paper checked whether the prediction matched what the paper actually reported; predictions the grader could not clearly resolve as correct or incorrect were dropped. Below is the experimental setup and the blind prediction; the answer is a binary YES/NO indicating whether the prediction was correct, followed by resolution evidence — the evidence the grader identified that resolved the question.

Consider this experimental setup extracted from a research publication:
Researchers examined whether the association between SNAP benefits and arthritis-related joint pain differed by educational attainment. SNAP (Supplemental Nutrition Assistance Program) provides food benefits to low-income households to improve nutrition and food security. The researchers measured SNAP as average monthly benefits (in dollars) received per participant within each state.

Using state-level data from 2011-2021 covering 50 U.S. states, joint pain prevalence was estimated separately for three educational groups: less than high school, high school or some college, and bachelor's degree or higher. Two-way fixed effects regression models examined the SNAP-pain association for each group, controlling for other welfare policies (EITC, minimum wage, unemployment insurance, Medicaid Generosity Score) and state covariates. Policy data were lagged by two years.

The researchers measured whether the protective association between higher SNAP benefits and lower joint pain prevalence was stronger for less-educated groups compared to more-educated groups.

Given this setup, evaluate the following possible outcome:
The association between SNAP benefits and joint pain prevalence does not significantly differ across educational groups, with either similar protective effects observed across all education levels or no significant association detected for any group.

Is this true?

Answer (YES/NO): YES